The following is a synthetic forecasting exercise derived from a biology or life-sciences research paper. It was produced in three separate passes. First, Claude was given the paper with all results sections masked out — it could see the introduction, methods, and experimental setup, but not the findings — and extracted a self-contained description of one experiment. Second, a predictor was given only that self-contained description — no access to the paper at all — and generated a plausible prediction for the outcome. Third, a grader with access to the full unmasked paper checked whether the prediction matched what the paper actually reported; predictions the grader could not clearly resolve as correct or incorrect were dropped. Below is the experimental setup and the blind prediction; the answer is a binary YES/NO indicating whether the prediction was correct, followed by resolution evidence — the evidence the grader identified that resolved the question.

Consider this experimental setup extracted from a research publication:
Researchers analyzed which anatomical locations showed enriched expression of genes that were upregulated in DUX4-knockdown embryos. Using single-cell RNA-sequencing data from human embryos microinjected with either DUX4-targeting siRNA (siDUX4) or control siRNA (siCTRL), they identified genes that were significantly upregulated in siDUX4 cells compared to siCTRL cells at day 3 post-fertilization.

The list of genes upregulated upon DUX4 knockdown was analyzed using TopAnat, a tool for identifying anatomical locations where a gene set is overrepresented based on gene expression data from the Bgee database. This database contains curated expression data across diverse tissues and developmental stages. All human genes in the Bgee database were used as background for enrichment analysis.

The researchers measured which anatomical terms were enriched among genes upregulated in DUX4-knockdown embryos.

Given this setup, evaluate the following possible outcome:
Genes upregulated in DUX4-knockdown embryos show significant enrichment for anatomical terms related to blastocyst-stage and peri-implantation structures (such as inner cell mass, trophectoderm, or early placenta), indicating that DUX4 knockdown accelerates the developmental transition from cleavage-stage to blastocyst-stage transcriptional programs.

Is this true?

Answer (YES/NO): NO